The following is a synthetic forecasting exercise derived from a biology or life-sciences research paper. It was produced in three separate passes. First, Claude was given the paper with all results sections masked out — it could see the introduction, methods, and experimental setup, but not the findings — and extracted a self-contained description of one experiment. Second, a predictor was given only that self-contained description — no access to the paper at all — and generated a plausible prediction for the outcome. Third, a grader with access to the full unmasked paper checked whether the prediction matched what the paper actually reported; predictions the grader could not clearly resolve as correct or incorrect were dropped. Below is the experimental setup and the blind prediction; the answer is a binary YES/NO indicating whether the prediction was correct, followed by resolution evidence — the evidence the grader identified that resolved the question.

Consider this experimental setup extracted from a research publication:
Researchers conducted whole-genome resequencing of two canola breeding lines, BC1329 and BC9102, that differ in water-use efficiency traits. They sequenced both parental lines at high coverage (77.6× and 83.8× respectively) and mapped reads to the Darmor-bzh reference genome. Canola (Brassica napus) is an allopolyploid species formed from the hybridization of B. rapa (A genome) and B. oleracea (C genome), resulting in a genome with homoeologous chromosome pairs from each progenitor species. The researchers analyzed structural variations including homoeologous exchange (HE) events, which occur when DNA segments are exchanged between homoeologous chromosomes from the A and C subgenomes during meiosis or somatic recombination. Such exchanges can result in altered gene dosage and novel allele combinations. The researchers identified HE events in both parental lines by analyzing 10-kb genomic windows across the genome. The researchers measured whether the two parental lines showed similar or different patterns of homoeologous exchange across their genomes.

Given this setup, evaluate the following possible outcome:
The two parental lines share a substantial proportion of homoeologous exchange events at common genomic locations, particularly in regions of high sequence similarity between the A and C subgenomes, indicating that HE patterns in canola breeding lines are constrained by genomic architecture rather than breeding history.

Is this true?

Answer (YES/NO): NO